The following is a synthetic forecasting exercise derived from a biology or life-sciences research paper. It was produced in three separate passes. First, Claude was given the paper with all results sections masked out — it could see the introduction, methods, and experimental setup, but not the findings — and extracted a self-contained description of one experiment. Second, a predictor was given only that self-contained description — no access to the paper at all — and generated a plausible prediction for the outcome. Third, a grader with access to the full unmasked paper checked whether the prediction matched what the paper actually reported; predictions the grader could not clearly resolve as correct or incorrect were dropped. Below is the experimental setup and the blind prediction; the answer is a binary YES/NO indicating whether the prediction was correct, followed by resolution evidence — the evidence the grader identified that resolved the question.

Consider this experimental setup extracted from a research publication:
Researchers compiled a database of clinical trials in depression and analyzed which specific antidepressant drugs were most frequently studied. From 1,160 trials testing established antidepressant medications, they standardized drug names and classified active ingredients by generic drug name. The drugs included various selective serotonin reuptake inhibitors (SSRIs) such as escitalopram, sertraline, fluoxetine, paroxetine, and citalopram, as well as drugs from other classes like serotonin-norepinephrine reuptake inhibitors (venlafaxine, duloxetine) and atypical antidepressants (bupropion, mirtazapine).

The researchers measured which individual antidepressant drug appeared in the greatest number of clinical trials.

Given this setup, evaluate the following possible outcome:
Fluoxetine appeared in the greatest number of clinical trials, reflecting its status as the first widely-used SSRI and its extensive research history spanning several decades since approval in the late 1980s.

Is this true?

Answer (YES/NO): NO